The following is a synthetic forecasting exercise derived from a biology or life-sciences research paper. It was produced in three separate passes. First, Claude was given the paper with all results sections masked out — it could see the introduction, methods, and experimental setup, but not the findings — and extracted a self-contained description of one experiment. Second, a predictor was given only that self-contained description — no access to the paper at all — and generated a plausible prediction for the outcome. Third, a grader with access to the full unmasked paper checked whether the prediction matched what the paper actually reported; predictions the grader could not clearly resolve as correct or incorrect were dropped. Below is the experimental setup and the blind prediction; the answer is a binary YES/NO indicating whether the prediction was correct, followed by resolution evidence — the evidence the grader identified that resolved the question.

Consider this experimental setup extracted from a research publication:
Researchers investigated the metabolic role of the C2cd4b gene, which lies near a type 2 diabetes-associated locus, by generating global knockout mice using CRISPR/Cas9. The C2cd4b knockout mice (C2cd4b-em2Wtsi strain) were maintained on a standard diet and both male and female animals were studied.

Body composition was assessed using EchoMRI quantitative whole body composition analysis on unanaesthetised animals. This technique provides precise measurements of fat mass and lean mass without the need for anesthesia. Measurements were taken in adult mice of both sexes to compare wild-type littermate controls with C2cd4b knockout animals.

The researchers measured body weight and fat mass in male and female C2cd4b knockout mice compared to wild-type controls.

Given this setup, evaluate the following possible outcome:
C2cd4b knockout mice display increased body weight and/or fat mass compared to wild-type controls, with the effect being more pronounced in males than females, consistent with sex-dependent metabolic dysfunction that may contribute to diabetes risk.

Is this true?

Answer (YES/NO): NO